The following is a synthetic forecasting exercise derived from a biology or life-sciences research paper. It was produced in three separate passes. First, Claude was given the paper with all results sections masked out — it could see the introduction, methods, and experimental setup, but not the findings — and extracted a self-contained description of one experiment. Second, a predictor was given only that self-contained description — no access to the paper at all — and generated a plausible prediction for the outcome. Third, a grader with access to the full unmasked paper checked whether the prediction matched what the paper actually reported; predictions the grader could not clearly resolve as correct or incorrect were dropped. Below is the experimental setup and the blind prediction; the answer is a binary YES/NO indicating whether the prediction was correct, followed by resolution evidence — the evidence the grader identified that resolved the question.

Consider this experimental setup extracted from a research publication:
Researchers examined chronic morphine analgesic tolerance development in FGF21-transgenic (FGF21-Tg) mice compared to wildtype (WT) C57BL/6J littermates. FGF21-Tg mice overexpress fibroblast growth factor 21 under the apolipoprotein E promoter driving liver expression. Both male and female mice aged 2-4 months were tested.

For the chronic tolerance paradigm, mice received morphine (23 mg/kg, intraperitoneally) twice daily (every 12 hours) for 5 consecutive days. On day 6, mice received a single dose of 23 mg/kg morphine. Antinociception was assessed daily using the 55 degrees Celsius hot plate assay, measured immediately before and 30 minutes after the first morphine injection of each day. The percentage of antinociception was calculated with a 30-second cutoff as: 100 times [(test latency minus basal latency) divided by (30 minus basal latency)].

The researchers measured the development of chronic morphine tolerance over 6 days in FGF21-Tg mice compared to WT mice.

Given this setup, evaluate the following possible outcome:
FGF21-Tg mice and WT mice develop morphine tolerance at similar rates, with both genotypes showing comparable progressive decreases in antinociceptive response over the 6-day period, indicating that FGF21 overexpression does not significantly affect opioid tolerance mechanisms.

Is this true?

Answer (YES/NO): YES